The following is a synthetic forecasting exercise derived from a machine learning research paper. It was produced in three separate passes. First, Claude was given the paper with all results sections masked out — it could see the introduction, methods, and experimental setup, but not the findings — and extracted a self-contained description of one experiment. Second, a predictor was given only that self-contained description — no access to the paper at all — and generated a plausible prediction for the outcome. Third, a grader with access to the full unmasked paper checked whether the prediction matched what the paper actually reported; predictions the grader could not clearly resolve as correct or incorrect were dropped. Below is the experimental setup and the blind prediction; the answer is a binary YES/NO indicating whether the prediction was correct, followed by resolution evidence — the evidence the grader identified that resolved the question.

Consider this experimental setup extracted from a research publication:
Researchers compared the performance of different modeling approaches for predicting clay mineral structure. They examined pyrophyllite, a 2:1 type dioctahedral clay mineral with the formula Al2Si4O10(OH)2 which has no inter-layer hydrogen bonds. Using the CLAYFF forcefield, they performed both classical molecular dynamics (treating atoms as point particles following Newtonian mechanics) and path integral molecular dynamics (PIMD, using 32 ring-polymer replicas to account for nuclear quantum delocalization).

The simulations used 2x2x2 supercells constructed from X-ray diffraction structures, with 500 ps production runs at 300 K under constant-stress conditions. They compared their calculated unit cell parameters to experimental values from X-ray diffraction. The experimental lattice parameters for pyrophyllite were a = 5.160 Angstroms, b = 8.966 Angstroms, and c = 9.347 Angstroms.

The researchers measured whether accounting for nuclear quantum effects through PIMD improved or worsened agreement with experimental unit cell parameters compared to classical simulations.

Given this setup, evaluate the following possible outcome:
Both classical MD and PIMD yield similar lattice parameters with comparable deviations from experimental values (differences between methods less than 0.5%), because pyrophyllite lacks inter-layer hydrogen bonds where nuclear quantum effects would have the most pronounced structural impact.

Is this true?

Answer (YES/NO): NO